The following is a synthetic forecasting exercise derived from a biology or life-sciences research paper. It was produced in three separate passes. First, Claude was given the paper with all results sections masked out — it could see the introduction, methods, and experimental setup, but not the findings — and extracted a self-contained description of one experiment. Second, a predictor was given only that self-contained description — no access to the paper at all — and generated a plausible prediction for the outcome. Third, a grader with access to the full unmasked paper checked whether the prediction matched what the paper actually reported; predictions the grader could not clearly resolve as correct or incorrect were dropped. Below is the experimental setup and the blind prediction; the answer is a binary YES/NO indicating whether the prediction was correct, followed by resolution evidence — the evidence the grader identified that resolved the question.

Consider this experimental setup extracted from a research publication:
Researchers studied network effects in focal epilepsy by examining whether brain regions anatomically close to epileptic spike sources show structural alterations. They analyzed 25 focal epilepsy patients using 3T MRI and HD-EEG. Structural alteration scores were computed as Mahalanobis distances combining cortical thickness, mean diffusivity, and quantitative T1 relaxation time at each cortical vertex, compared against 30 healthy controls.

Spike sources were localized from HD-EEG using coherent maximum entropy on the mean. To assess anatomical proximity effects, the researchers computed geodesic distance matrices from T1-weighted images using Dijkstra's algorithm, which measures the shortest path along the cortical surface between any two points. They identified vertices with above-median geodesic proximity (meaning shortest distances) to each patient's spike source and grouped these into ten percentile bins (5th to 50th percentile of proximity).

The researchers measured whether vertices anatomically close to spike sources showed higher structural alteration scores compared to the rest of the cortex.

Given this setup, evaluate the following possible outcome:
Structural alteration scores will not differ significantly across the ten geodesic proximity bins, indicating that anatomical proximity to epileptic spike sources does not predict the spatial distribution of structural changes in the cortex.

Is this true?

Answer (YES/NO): YES